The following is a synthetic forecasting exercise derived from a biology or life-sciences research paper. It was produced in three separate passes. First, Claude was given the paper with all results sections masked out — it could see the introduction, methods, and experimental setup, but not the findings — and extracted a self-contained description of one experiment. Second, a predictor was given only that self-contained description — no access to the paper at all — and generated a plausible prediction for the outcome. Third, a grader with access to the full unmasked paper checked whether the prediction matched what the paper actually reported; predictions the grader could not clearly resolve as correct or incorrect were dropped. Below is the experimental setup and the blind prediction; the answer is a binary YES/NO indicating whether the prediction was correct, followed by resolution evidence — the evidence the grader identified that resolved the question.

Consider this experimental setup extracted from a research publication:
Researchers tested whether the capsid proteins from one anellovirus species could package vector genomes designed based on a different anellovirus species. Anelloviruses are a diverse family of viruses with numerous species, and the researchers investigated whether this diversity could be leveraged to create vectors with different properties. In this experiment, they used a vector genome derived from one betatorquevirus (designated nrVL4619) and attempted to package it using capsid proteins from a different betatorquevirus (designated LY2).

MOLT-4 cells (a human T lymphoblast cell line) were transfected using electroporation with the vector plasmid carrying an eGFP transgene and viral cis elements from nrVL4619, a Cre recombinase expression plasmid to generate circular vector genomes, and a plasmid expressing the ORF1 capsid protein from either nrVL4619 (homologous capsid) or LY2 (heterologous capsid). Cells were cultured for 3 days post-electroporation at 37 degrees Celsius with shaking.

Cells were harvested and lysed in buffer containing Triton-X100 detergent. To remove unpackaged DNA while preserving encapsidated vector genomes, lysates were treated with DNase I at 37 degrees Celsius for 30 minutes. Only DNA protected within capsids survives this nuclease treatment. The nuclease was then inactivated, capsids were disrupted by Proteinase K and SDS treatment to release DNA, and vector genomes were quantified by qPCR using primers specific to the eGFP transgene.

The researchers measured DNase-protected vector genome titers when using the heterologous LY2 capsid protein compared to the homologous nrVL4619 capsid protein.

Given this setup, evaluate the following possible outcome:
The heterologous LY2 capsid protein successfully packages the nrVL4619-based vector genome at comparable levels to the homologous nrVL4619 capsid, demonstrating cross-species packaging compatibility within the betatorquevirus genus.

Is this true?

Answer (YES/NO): YES